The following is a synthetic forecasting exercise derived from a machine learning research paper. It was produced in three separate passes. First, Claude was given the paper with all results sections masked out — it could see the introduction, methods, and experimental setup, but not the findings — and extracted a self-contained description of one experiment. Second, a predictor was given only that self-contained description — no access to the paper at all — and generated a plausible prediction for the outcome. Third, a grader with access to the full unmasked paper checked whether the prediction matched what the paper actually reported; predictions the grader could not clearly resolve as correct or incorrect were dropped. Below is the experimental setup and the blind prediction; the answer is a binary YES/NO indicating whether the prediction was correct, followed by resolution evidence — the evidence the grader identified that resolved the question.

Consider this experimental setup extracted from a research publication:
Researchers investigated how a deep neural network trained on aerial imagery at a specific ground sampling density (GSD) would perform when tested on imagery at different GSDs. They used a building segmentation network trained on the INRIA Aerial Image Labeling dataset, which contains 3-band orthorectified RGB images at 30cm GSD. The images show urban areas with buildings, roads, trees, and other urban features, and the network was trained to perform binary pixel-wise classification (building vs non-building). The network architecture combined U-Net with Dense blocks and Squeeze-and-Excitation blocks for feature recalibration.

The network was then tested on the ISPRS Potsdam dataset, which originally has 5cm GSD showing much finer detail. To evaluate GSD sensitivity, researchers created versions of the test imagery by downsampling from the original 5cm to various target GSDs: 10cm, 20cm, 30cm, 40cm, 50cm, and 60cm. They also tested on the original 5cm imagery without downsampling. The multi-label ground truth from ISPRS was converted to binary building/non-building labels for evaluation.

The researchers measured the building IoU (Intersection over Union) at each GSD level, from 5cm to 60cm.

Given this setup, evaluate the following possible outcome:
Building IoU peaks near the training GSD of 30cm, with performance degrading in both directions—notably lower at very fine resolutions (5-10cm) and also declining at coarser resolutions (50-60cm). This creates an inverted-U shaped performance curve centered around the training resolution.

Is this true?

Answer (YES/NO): NO